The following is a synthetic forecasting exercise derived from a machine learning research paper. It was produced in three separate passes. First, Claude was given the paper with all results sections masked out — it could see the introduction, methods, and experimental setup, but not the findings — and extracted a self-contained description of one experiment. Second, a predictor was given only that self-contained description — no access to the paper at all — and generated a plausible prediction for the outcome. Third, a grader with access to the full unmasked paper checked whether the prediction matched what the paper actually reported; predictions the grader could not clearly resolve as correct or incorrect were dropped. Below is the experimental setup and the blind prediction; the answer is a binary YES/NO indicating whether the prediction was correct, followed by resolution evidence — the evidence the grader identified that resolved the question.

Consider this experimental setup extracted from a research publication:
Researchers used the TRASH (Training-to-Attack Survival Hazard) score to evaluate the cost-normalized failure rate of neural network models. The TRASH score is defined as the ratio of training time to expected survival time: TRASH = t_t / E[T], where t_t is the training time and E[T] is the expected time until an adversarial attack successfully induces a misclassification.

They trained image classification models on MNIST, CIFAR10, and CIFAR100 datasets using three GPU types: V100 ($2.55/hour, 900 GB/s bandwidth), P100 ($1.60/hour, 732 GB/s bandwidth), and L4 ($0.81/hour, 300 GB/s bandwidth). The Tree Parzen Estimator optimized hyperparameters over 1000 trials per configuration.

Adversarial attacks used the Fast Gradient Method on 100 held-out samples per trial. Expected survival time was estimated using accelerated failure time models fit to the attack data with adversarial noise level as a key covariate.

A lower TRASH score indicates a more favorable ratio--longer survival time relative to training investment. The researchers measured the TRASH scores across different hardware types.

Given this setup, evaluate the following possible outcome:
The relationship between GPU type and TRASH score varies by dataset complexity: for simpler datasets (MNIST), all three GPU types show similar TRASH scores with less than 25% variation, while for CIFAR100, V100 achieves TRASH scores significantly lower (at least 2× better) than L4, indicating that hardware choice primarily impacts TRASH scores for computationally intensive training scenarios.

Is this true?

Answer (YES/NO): NO